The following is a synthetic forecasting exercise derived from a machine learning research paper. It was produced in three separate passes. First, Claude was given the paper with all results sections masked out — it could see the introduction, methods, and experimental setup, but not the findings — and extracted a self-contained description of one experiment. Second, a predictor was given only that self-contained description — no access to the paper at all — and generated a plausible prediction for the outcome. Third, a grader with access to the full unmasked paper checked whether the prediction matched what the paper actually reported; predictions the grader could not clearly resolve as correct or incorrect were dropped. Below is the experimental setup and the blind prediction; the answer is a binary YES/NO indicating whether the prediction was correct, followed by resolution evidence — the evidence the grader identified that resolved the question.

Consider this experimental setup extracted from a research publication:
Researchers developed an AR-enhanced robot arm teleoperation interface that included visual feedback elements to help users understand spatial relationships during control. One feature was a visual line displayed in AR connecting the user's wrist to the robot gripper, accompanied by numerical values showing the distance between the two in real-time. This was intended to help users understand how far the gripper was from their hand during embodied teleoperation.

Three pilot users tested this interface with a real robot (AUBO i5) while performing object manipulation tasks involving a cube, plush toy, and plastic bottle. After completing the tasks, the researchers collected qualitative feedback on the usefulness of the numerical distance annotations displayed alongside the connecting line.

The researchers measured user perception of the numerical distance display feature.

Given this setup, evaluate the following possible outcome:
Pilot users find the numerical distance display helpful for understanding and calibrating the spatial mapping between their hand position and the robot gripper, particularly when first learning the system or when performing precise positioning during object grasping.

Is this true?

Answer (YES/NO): NO